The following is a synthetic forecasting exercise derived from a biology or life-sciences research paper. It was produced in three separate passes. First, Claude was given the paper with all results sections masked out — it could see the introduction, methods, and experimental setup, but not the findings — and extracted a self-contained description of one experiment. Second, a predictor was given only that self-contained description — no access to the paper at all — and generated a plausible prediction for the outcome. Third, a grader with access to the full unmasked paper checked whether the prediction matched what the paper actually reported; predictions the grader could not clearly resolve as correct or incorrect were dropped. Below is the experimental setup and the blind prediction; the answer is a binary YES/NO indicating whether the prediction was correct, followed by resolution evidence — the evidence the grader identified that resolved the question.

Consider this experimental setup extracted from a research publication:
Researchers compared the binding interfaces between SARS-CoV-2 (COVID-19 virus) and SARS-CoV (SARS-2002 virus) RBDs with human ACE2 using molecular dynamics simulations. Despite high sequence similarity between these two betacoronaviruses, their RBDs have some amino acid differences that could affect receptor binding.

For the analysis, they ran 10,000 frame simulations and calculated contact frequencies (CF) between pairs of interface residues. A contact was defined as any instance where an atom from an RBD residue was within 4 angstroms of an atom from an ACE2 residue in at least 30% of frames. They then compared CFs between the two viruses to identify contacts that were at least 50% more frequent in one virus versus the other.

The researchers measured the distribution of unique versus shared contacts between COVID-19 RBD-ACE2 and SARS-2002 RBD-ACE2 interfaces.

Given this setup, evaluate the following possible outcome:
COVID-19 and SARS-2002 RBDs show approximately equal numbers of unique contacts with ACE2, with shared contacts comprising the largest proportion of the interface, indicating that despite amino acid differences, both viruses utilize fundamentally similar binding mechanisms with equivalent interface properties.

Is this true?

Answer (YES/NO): NO